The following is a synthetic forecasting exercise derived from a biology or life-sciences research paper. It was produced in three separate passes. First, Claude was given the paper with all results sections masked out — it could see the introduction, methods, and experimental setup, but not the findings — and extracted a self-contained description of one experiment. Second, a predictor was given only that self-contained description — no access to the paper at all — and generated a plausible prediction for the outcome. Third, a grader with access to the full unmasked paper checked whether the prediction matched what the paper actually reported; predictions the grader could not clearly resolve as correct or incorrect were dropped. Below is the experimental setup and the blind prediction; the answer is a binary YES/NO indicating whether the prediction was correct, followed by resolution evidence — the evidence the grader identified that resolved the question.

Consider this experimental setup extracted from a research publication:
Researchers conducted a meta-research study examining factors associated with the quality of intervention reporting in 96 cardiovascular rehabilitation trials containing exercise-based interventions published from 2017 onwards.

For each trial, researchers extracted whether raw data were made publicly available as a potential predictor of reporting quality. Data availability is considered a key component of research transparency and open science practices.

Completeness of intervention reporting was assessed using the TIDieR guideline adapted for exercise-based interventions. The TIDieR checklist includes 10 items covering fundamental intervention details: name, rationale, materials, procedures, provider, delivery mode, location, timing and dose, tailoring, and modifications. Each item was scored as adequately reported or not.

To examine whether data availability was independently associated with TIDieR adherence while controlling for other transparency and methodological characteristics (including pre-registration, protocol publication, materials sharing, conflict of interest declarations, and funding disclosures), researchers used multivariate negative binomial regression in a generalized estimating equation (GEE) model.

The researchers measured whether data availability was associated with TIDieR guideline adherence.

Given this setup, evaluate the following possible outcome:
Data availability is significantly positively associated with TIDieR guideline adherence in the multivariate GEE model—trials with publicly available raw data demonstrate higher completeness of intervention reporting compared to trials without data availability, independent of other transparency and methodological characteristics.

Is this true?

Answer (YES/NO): NO